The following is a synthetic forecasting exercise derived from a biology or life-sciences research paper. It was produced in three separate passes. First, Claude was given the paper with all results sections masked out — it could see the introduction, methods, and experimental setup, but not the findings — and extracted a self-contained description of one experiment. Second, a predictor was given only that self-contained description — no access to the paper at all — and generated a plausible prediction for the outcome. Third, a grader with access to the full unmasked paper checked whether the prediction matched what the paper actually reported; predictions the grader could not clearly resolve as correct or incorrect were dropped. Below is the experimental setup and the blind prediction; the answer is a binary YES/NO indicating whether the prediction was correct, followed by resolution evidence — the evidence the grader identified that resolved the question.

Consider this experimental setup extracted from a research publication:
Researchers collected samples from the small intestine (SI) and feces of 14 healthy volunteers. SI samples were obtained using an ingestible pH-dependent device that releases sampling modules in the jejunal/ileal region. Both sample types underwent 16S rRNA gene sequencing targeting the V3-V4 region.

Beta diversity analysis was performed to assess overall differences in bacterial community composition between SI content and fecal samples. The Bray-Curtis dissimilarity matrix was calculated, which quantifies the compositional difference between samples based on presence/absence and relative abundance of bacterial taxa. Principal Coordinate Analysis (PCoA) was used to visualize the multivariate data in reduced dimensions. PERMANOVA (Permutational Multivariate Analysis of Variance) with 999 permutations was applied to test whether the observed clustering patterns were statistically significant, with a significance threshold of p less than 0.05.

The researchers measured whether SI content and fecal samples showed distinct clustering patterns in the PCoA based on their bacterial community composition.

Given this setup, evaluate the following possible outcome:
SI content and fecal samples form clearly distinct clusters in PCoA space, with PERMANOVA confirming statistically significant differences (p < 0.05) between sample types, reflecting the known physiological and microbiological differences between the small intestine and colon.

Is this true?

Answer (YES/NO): YES